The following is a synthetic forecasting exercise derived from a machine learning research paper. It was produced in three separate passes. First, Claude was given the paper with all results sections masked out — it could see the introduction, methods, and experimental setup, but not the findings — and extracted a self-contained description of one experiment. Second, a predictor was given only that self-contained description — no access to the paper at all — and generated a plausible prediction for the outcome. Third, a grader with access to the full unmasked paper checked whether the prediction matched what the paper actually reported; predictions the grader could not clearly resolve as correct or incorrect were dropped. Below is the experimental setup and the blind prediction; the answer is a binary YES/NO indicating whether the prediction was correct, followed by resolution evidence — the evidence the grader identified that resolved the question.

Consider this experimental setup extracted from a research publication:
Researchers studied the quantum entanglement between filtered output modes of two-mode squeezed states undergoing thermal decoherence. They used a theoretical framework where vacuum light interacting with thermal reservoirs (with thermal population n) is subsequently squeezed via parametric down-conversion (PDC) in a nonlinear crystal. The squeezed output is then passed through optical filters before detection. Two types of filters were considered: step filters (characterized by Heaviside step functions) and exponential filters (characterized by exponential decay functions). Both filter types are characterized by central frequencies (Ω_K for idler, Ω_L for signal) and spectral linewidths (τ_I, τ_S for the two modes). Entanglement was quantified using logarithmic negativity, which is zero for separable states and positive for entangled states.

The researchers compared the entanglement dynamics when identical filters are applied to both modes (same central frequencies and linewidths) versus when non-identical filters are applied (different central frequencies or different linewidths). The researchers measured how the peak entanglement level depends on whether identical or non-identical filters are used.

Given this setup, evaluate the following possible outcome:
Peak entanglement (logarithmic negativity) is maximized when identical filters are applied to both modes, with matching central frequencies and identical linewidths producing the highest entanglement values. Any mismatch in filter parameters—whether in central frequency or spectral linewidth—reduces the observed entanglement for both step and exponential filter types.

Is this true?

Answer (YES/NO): YES